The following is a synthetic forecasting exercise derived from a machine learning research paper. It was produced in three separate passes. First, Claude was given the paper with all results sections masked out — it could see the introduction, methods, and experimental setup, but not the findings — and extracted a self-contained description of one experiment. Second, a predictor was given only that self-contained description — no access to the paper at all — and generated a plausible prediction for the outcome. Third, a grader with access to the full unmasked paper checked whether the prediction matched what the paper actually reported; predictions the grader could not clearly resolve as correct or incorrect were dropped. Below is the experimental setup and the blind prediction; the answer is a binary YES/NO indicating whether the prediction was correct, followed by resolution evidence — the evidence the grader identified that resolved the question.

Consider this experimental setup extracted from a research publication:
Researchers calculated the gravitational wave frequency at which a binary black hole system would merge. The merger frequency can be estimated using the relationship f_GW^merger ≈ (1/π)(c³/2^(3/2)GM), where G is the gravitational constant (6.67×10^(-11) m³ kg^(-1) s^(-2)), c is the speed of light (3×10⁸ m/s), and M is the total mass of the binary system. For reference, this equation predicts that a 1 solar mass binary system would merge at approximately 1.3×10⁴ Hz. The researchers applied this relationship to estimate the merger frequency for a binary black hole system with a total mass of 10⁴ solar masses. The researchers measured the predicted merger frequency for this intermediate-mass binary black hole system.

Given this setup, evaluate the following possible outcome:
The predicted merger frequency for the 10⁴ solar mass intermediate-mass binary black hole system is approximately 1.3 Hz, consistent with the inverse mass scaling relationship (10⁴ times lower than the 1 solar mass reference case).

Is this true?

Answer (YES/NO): YES